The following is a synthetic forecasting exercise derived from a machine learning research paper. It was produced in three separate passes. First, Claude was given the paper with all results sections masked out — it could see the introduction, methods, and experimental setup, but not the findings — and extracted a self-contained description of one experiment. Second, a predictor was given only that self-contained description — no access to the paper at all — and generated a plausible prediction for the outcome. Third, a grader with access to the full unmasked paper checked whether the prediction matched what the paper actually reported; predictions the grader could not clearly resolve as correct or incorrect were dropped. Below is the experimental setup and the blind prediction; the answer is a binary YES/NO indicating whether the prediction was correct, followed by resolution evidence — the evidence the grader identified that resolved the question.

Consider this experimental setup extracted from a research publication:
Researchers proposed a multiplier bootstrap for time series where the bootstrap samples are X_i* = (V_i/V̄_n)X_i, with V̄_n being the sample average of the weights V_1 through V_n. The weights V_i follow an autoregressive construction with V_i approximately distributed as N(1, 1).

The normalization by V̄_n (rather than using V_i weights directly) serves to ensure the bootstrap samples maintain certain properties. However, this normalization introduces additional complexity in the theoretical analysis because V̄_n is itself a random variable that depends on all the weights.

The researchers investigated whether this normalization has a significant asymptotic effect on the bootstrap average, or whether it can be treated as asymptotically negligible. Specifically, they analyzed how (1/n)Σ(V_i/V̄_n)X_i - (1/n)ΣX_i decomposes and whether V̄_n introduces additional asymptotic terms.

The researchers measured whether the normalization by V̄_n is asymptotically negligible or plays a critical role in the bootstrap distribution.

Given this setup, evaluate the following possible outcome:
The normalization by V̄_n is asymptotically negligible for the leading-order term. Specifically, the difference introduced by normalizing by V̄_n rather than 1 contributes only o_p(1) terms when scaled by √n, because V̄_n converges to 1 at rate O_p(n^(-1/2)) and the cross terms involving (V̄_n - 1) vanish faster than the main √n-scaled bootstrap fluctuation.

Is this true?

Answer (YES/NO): YES